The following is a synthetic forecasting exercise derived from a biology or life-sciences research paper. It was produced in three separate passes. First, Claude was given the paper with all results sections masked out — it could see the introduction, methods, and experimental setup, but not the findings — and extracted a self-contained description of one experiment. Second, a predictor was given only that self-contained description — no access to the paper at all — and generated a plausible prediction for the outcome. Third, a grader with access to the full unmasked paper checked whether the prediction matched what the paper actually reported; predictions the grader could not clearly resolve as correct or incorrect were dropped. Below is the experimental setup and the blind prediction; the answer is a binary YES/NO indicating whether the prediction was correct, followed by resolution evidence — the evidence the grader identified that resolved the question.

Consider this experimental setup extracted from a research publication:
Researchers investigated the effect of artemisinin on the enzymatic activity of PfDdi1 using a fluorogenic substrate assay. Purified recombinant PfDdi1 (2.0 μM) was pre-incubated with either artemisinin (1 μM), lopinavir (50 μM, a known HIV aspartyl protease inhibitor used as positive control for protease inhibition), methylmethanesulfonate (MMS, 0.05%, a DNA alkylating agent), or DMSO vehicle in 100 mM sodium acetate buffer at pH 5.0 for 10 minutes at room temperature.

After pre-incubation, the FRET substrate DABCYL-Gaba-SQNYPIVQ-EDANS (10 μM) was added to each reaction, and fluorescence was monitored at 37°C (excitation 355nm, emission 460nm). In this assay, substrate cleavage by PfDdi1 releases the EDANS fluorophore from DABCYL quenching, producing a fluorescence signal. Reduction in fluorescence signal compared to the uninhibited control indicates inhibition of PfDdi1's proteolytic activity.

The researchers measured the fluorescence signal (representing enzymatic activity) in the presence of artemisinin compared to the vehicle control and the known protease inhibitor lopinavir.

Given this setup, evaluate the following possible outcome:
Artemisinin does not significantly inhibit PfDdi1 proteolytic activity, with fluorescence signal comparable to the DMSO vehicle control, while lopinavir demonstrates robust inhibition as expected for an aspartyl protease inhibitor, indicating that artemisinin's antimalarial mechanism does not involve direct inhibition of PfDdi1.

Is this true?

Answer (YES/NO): NO